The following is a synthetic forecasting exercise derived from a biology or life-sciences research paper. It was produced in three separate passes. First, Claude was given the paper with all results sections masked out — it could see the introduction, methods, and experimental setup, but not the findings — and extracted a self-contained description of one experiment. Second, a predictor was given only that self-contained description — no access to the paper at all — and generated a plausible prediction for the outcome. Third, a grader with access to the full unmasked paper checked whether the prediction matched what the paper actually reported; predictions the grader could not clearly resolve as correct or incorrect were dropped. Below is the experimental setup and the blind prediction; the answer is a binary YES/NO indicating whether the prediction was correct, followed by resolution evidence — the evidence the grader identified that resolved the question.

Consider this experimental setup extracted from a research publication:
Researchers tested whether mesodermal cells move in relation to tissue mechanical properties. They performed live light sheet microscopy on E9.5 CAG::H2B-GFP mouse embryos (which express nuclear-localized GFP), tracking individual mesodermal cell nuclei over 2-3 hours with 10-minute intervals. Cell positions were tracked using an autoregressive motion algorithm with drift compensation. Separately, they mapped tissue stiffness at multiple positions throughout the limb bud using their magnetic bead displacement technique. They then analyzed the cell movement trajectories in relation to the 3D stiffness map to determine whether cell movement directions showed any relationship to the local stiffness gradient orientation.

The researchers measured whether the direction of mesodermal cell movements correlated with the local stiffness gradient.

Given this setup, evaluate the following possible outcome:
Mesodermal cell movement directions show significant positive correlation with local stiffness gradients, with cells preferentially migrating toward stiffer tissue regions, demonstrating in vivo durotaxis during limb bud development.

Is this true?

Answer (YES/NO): NO